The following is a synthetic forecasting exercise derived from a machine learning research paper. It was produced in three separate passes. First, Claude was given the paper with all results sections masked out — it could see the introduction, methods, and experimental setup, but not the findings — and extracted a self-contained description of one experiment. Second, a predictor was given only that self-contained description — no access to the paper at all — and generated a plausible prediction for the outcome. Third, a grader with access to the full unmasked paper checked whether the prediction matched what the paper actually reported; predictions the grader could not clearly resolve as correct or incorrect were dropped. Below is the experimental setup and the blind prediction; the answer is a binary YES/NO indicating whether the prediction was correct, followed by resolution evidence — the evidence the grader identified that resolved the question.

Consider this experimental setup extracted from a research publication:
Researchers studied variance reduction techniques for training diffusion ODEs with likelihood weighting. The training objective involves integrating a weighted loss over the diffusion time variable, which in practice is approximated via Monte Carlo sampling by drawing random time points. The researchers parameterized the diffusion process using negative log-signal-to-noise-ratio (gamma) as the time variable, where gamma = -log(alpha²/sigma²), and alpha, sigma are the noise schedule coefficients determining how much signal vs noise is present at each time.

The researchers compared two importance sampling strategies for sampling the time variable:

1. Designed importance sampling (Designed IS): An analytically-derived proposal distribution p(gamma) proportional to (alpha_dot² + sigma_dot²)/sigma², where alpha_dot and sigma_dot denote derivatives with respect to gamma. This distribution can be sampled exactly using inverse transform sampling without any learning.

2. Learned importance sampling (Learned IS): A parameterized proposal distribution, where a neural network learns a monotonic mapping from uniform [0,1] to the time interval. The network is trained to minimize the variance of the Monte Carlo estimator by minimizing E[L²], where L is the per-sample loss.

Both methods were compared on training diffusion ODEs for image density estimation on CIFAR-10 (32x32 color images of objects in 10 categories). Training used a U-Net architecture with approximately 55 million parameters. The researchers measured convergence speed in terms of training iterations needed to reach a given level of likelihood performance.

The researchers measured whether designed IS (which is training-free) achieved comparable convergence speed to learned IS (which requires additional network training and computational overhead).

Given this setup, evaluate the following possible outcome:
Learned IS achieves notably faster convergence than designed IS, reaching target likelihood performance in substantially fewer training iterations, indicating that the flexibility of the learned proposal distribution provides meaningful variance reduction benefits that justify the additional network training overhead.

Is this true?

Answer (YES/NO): NO